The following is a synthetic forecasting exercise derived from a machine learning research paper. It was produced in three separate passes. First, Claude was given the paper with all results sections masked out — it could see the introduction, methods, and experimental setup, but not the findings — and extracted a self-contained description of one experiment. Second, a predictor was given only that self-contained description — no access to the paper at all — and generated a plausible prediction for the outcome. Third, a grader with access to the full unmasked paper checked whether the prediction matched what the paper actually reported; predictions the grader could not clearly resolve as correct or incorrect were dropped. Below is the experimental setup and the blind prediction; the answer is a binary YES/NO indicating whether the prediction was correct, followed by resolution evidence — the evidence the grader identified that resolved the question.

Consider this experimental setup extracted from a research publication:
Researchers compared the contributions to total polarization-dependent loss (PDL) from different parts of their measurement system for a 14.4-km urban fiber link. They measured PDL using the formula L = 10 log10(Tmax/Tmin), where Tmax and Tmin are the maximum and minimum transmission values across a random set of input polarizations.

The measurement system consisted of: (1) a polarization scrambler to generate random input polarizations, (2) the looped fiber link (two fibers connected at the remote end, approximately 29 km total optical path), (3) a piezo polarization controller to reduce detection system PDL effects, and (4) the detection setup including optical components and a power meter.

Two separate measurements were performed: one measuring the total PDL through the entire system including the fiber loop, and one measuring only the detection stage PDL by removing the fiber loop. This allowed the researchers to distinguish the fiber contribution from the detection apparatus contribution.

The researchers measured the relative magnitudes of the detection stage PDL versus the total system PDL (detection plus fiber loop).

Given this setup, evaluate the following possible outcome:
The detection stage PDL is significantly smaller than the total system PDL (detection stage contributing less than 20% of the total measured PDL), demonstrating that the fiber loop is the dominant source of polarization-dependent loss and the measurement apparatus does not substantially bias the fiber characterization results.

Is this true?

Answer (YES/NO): NO